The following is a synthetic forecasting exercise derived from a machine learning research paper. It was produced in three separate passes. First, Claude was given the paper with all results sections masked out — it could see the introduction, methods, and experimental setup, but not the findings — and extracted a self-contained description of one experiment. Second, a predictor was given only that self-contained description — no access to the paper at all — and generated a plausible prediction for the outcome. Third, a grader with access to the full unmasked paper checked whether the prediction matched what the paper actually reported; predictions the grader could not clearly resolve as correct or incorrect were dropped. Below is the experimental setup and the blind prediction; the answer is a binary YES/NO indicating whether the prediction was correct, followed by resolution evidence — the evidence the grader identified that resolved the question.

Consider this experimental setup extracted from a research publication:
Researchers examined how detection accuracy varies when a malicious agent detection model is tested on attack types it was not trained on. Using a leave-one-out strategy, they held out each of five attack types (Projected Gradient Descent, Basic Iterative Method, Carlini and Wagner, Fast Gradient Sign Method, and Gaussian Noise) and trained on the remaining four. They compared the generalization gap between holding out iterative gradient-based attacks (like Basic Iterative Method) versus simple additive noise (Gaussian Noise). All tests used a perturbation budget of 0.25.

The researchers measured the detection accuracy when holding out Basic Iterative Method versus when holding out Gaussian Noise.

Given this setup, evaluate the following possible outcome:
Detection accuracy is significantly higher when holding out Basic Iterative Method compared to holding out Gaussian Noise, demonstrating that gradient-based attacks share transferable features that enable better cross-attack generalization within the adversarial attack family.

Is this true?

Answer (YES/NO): YES